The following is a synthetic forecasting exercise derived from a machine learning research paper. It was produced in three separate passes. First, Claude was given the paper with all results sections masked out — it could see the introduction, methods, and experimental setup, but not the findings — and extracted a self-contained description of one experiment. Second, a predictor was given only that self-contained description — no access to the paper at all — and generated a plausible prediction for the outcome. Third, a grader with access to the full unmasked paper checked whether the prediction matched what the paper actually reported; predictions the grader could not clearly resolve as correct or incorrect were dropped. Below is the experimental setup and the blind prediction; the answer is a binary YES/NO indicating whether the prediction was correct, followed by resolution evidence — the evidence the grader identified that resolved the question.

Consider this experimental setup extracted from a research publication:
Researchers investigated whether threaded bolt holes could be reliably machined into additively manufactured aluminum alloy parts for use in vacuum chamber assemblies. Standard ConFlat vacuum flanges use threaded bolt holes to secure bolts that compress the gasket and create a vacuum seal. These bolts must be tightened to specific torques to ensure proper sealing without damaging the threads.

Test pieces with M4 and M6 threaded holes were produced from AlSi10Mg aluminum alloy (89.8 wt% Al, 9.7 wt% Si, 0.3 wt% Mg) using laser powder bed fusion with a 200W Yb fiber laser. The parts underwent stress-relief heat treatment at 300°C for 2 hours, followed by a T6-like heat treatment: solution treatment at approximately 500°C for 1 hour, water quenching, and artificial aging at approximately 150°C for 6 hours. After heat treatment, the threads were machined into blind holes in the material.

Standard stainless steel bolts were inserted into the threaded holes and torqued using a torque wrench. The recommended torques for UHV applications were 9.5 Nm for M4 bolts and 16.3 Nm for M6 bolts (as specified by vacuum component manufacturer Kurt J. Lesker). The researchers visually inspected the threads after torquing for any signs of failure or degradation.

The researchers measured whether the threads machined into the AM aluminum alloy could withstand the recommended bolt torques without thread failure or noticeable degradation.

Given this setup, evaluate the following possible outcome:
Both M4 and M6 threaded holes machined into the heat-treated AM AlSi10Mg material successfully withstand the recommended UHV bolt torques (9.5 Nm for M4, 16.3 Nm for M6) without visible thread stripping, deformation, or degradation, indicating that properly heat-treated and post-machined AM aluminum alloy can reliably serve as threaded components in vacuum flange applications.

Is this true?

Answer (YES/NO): YES